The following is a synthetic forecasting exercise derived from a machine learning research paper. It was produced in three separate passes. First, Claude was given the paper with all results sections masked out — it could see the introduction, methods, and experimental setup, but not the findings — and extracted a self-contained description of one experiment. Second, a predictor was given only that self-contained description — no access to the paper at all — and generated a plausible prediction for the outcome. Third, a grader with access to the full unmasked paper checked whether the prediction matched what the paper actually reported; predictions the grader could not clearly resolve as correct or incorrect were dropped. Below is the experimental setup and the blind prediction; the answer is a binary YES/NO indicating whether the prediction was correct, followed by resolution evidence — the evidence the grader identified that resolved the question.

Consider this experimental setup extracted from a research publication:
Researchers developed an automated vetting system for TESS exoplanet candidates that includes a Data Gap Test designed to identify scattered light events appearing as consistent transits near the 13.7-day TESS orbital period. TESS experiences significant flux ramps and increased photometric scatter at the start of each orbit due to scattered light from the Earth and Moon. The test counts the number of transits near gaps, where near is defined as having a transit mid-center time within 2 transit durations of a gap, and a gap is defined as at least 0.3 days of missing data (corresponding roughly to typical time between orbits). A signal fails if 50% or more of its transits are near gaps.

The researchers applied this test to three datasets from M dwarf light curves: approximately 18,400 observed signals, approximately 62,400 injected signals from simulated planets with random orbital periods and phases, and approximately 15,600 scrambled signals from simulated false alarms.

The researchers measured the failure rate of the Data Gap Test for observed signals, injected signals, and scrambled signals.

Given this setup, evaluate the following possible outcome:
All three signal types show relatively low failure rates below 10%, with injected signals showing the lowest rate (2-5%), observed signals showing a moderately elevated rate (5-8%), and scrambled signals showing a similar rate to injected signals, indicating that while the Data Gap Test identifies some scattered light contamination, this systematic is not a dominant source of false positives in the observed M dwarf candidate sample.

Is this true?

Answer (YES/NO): NO